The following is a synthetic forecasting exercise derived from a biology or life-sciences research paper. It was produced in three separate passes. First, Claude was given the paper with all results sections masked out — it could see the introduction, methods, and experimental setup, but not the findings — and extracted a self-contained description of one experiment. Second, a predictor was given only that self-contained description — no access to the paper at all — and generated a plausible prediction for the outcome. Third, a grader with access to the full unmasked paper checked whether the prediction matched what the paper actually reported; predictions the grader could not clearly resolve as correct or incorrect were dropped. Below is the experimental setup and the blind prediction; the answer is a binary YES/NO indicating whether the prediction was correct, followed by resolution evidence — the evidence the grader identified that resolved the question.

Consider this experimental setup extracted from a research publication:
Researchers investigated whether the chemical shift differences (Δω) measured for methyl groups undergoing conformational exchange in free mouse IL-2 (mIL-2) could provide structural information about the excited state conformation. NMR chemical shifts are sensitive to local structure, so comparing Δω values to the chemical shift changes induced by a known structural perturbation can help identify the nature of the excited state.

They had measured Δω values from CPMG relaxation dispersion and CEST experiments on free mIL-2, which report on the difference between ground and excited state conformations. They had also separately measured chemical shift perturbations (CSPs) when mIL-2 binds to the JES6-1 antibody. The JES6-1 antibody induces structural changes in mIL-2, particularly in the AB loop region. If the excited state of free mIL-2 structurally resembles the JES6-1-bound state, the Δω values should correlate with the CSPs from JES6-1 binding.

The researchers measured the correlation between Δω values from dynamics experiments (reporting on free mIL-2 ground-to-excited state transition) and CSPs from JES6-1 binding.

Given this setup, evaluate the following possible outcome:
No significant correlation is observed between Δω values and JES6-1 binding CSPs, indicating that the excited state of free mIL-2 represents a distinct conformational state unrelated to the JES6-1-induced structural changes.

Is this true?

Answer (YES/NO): NO